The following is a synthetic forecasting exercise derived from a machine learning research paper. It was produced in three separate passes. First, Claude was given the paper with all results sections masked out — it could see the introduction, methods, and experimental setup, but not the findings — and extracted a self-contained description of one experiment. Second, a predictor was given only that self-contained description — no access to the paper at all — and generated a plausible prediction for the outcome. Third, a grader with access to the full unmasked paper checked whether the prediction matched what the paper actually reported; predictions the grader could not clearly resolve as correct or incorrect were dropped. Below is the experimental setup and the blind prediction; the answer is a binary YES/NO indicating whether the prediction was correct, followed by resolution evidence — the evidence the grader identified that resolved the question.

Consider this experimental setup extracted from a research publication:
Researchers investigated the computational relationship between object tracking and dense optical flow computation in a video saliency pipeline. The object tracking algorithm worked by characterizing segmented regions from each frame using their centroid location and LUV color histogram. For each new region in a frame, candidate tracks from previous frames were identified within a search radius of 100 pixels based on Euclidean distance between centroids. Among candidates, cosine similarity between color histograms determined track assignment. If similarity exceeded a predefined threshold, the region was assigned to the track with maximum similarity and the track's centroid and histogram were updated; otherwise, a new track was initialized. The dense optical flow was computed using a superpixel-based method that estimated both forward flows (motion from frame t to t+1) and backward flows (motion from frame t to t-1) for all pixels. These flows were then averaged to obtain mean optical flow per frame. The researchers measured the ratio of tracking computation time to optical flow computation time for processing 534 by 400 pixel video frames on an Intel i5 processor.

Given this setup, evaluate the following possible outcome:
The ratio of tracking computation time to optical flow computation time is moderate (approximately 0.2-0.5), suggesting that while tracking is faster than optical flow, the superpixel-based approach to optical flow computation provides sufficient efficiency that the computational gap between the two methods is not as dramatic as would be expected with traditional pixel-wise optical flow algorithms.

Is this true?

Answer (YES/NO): NO